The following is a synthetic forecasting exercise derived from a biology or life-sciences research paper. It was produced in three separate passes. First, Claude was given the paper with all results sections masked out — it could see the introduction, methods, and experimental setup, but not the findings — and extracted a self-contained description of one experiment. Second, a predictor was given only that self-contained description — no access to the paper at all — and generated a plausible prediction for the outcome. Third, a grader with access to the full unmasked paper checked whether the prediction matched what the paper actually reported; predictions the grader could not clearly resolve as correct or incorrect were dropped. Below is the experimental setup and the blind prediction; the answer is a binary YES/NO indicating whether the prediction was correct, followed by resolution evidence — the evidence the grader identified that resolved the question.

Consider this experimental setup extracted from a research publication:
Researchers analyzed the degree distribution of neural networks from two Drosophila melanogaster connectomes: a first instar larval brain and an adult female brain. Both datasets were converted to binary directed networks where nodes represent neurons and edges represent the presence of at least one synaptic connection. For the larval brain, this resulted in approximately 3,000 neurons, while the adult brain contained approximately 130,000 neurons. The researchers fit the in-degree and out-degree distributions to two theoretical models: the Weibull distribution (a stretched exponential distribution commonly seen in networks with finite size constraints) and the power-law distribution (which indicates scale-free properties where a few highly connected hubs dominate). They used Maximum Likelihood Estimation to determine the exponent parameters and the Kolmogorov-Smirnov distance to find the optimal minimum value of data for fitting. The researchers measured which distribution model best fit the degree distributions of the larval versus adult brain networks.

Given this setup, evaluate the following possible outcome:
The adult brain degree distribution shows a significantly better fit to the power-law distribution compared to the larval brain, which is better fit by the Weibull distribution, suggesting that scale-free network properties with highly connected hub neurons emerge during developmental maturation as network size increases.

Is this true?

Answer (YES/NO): YES